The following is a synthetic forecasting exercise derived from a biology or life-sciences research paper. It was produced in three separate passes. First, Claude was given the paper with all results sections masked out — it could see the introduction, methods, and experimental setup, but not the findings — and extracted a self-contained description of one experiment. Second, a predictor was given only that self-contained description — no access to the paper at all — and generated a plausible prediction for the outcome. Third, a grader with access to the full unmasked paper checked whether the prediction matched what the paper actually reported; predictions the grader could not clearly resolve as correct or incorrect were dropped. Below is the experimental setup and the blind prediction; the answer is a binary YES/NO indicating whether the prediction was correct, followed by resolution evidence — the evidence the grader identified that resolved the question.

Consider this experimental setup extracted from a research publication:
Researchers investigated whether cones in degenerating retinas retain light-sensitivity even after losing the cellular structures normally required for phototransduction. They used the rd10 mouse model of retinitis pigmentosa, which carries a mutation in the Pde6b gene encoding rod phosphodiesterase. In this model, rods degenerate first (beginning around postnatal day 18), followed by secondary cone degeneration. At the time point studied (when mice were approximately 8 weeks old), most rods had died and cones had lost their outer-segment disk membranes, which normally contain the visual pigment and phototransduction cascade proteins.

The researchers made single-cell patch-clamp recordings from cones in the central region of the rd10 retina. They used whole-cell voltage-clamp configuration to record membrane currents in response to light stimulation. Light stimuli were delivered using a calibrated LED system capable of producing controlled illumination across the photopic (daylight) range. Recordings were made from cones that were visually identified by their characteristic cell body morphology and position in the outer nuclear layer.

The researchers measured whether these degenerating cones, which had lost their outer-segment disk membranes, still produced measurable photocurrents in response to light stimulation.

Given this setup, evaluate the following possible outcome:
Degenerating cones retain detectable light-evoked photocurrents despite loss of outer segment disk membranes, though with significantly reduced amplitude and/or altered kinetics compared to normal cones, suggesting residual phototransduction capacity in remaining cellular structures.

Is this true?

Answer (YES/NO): YES